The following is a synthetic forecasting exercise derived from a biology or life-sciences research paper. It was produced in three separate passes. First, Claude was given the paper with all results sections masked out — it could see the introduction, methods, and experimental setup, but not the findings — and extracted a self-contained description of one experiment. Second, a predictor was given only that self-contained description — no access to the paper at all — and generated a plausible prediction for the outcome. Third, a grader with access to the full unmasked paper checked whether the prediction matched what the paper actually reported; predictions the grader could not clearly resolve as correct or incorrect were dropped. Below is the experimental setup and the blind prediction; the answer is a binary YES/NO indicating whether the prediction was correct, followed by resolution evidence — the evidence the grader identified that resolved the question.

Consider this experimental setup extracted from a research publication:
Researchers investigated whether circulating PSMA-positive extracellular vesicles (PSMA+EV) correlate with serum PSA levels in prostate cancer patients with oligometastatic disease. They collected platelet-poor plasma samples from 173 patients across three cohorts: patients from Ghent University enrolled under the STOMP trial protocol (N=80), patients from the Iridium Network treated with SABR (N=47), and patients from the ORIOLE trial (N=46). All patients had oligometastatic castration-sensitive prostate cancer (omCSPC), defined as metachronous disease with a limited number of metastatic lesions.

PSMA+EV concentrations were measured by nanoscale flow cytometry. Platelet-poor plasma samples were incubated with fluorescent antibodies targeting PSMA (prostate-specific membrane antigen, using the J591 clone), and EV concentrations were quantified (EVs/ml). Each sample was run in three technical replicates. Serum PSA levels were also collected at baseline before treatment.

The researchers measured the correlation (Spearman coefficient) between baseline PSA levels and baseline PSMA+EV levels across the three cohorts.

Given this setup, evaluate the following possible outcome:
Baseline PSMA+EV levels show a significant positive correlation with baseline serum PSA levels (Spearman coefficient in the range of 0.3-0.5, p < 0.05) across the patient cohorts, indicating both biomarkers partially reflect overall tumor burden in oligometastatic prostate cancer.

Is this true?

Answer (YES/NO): NO